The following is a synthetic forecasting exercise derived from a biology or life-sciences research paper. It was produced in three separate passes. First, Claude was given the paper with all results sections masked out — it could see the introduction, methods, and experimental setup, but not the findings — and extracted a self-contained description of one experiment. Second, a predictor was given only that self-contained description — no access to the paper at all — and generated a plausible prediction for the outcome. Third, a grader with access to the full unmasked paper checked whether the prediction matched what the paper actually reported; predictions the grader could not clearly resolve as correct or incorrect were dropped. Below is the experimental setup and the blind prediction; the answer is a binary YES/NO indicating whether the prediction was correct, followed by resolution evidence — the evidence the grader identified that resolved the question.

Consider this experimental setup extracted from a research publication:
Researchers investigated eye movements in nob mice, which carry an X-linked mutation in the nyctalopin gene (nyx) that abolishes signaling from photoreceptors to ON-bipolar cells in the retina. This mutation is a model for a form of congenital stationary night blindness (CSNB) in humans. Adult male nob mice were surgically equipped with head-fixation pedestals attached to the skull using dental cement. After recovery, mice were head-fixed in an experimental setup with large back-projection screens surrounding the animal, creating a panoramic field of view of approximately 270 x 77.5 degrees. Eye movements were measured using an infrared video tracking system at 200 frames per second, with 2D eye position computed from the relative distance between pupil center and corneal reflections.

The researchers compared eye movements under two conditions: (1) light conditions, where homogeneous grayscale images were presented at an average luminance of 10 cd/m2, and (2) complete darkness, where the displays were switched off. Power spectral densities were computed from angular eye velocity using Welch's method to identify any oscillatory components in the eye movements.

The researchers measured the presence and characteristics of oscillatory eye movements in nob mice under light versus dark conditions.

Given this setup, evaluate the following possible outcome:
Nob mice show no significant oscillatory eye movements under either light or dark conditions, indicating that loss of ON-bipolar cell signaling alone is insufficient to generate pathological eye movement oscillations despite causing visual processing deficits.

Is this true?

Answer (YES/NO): NO